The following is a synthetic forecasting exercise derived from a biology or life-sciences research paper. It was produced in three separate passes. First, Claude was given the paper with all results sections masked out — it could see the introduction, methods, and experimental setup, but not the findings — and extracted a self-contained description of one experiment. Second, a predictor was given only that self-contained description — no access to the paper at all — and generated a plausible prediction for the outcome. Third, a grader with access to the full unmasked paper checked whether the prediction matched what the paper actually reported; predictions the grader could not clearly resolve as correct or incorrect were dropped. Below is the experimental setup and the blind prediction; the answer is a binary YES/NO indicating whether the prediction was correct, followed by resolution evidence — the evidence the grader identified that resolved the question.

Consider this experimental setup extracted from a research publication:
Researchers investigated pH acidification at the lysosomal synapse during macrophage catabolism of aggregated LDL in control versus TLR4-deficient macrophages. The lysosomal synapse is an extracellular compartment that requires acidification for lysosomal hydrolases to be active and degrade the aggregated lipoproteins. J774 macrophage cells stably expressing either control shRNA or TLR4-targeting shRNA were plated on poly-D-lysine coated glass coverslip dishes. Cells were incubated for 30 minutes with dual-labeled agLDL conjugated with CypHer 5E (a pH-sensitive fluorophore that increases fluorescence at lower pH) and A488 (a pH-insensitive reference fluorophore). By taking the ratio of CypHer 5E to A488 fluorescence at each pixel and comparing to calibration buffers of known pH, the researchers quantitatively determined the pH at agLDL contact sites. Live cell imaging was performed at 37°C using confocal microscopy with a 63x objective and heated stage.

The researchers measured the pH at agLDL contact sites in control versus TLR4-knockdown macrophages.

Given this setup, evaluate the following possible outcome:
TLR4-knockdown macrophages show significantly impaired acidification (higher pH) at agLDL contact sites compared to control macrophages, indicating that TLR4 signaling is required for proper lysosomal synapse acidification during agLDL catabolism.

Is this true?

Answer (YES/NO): YES